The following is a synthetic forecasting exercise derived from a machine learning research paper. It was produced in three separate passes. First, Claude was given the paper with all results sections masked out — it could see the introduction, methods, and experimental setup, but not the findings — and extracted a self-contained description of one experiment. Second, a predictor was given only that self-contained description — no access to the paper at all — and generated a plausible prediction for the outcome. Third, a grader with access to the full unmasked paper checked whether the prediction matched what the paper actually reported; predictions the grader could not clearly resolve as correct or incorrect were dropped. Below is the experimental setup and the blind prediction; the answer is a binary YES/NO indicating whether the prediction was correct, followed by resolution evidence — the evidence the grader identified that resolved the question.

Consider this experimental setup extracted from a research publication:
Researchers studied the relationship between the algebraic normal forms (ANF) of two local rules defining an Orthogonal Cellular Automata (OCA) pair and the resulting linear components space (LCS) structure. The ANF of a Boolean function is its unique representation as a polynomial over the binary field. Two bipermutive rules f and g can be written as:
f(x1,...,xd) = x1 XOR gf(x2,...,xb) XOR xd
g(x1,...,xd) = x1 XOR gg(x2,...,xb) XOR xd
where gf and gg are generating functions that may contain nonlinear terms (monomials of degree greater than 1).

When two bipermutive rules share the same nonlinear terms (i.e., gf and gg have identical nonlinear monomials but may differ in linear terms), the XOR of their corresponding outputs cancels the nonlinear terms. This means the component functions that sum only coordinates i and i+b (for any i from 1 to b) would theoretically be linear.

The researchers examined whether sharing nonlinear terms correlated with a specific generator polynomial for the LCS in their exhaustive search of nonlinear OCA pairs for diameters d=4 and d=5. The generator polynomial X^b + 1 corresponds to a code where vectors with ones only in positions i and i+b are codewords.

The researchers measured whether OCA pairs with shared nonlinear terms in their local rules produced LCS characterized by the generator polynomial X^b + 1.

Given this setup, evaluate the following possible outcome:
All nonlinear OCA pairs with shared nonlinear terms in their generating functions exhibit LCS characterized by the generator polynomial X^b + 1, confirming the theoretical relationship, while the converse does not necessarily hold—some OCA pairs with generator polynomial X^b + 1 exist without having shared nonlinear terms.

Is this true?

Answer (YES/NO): NO